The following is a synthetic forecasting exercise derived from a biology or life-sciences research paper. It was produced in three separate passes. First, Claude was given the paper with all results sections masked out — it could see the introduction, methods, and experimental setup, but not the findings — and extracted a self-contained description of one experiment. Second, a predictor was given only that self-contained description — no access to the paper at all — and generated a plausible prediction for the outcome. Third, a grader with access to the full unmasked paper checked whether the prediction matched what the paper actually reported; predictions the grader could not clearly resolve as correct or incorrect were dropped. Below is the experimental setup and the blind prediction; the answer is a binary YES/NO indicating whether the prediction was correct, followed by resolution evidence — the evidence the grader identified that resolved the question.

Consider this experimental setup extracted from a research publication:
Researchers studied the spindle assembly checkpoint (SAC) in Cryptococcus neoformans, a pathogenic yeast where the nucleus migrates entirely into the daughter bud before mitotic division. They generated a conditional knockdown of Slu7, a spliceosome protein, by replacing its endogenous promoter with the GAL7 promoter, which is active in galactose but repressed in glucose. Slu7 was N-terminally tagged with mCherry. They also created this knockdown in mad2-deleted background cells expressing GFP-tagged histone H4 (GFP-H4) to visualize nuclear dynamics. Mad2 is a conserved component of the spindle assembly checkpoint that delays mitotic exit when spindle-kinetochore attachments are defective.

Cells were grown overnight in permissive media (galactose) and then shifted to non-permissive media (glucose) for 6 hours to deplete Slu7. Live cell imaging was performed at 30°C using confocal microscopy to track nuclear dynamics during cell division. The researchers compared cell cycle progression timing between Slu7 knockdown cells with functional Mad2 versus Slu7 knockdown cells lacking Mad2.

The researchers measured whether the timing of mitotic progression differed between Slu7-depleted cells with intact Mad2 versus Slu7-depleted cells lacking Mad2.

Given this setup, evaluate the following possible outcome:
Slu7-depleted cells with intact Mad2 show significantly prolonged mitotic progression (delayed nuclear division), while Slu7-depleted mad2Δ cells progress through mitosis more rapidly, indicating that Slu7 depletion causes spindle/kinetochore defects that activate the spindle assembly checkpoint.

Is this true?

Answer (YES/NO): NO